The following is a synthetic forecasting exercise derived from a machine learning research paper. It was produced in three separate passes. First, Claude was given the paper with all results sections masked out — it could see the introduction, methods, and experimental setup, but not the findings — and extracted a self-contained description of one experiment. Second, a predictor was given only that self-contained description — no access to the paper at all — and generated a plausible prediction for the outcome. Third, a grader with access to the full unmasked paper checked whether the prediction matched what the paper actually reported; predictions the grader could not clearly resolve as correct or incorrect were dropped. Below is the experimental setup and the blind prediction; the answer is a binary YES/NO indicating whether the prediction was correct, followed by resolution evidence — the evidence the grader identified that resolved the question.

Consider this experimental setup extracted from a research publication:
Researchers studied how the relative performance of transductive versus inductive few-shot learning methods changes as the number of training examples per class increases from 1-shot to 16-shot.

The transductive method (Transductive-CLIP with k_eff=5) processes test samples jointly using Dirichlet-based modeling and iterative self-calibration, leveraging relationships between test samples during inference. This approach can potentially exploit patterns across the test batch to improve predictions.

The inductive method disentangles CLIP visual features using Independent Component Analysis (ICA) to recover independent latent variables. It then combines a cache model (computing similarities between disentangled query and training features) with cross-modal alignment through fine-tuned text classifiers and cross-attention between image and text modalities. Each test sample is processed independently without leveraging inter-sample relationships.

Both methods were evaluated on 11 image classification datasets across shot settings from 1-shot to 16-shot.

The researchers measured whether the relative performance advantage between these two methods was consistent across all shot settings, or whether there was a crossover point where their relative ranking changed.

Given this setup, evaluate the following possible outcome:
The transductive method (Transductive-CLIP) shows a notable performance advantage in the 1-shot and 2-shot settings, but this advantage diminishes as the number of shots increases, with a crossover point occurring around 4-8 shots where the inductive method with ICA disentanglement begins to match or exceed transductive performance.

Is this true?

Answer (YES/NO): NO